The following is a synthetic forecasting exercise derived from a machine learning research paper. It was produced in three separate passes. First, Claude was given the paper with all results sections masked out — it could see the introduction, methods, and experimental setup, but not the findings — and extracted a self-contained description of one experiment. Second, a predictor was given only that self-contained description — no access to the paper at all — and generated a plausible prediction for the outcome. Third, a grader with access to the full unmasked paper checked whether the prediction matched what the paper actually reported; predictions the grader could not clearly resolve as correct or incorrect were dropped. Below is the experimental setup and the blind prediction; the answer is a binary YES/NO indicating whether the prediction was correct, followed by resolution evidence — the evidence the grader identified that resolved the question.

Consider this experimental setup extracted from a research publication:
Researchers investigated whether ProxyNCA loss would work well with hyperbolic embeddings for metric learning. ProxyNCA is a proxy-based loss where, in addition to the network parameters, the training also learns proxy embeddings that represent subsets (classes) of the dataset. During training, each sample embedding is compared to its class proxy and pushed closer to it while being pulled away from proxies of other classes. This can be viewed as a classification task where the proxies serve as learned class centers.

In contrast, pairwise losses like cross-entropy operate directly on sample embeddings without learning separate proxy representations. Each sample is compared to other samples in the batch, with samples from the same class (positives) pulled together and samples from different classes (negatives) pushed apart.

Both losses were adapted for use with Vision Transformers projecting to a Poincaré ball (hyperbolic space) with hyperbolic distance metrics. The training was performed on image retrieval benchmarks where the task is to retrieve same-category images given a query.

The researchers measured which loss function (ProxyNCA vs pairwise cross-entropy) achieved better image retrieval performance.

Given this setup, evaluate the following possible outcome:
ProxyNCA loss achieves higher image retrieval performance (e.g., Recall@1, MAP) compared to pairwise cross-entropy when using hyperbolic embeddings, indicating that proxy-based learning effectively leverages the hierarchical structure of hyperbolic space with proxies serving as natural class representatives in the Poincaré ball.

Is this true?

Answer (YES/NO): NO